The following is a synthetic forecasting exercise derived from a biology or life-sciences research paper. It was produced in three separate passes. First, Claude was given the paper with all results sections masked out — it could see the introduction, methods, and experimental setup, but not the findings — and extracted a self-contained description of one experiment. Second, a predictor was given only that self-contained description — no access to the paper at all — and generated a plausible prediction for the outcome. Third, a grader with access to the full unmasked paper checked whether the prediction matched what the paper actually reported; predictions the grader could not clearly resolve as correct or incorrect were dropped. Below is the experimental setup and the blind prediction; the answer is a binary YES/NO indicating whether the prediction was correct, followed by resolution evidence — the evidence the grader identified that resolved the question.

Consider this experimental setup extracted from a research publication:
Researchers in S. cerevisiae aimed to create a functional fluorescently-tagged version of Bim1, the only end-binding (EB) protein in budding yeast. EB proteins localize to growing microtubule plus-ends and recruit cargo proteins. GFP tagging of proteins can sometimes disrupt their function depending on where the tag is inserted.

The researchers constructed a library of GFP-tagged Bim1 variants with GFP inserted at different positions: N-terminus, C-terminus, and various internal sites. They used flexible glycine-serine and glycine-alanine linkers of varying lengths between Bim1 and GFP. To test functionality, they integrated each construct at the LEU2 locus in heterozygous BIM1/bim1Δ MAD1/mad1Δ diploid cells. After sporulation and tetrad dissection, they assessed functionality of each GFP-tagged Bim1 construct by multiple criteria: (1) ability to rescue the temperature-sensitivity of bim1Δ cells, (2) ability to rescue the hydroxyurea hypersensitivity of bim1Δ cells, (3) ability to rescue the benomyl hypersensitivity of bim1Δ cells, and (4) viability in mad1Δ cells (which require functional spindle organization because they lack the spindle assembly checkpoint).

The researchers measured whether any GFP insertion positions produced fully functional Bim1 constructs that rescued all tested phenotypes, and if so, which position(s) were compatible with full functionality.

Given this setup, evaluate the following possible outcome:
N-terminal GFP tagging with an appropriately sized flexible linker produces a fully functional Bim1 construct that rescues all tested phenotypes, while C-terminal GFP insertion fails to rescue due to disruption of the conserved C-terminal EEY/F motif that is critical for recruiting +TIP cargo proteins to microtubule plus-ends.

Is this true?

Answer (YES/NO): NO